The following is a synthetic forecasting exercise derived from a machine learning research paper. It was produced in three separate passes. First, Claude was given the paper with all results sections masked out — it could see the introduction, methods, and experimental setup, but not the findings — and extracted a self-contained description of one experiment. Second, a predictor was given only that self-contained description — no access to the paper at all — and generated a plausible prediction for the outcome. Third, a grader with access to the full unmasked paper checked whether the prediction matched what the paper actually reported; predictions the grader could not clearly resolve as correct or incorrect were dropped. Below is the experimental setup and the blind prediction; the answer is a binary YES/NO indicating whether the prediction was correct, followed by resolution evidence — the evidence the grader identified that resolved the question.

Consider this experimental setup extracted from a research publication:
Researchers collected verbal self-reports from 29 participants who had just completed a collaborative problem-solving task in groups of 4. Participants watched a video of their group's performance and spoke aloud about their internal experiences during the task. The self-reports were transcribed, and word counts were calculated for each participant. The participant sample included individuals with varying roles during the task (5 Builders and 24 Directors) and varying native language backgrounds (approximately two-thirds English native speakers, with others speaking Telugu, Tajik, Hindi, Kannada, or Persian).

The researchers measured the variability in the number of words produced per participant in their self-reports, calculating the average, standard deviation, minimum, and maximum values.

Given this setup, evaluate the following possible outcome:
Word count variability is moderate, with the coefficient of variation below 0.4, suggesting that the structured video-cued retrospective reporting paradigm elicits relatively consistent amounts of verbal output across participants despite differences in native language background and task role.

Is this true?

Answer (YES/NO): NO